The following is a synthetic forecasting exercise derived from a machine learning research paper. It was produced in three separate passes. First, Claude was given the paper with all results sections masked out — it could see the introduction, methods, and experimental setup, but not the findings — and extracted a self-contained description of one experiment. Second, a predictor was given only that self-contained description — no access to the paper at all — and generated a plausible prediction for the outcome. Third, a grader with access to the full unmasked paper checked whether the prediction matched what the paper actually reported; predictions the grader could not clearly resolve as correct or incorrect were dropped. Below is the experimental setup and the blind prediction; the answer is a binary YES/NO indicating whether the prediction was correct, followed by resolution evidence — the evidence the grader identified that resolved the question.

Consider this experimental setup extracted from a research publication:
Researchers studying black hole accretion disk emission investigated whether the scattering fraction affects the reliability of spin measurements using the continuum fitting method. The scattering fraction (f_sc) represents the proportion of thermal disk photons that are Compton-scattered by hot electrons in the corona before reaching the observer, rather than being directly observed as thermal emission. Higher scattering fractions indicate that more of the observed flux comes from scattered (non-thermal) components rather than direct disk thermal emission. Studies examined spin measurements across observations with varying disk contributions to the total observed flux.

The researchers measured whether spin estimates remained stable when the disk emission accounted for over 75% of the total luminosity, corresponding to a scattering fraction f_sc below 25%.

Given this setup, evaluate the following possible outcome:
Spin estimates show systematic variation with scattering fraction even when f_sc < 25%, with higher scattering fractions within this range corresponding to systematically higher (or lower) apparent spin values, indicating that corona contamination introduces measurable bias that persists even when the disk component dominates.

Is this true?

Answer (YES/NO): NO